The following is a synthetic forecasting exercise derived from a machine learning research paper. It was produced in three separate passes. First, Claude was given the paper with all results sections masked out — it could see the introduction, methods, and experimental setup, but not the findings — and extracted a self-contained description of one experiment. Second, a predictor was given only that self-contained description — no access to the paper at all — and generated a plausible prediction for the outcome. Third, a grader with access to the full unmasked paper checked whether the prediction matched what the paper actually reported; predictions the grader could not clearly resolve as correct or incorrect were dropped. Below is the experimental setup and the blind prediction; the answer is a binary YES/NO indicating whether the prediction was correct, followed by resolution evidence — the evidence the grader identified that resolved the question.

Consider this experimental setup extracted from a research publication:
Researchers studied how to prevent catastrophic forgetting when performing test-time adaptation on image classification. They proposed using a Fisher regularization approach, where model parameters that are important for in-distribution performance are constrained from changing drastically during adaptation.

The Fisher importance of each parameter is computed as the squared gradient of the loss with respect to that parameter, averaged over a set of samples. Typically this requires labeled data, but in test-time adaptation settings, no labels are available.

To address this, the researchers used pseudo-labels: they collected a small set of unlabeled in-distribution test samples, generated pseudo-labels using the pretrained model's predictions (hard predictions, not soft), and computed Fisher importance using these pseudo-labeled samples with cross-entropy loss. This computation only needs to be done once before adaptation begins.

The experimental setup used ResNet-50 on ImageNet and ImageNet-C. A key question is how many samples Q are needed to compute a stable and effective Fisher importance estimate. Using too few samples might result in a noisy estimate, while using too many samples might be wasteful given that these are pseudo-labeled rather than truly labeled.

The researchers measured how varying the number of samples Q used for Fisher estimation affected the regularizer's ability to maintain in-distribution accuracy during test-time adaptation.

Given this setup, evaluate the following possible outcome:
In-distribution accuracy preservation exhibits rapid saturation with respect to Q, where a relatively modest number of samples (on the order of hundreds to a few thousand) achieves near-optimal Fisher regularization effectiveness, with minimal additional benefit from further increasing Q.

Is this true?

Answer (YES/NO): YES